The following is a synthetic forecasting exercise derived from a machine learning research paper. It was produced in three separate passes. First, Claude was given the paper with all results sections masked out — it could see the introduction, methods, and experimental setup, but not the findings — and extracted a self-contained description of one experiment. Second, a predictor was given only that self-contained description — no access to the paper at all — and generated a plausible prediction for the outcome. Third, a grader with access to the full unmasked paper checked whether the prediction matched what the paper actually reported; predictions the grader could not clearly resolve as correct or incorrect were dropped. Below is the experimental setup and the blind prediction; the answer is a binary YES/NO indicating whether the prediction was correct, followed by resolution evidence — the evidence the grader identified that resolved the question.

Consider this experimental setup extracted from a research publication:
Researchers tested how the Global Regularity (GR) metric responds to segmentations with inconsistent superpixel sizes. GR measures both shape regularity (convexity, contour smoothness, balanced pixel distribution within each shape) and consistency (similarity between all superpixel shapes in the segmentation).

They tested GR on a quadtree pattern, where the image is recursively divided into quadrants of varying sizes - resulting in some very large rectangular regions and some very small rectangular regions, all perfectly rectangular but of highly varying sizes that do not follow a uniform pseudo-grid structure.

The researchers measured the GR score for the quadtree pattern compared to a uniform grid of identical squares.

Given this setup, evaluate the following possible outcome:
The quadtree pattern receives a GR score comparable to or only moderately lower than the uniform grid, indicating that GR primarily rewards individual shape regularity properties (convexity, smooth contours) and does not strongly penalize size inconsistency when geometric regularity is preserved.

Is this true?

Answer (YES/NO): NO